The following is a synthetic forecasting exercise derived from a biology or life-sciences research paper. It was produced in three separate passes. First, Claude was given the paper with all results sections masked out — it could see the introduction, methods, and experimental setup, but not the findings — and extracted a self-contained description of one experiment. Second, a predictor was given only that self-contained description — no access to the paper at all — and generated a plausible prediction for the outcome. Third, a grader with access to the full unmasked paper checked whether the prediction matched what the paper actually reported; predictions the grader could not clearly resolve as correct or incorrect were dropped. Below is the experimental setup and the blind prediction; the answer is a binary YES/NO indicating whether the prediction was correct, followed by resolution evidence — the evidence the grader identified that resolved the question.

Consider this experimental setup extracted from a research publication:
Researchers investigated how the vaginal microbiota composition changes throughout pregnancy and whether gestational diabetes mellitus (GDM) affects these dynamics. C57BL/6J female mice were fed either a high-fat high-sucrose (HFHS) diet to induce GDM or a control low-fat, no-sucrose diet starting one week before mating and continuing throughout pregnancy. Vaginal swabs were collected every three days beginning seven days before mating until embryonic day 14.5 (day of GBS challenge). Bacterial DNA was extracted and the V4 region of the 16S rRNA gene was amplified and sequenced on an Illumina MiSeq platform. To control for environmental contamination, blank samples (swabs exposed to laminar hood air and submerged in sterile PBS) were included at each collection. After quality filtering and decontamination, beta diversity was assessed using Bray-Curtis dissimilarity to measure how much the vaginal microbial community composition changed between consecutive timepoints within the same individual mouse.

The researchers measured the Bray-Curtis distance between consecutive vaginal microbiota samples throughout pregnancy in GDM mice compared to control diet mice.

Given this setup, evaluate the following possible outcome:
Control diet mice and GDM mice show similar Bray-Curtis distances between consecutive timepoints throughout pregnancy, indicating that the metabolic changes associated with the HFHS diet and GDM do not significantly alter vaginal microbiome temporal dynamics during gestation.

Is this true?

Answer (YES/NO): YES